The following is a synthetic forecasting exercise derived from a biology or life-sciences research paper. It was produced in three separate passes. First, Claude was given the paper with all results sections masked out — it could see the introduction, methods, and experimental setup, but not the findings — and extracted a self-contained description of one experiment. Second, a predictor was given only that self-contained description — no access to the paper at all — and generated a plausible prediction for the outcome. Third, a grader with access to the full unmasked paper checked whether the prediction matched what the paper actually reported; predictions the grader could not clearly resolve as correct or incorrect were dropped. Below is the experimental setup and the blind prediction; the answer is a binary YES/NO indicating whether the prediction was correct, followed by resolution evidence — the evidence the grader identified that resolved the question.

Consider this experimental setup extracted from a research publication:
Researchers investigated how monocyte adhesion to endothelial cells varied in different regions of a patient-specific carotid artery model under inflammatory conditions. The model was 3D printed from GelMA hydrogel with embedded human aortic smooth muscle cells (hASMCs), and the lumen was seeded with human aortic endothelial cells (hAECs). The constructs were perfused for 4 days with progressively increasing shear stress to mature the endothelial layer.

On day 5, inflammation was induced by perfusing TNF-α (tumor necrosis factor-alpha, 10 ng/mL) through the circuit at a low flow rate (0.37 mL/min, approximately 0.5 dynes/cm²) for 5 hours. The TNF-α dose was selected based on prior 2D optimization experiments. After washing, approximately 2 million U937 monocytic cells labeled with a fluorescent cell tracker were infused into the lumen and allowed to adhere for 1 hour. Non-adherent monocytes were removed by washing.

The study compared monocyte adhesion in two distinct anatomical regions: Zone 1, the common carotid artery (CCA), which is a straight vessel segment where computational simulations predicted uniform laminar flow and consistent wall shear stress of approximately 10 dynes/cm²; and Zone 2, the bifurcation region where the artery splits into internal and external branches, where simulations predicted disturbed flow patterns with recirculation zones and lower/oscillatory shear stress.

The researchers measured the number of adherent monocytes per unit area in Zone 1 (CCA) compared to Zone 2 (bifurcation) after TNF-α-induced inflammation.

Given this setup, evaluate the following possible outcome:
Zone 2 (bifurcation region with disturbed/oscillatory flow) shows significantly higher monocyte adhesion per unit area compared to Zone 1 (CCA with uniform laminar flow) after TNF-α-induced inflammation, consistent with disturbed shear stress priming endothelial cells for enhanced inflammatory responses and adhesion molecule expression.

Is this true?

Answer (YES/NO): YES